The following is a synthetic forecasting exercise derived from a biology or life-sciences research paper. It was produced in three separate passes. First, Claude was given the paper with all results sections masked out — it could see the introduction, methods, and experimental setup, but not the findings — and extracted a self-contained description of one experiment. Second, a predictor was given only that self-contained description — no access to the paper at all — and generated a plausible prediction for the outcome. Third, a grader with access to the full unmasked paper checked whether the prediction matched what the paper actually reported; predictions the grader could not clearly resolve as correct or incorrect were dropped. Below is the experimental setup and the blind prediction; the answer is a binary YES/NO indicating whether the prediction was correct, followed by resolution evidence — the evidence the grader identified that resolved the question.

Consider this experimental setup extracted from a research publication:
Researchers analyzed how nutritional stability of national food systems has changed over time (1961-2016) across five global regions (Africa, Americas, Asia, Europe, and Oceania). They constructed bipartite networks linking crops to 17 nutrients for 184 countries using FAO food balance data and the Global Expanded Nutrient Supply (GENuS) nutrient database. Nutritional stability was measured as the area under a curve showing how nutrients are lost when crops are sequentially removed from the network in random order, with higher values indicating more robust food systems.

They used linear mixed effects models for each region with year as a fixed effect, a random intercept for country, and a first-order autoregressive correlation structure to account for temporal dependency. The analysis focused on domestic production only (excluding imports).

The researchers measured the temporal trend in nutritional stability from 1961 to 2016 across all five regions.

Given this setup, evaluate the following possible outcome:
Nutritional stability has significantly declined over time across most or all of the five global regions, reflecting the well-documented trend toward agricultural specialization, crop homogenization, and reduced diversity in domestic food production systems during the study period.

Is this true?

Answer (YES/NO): YES